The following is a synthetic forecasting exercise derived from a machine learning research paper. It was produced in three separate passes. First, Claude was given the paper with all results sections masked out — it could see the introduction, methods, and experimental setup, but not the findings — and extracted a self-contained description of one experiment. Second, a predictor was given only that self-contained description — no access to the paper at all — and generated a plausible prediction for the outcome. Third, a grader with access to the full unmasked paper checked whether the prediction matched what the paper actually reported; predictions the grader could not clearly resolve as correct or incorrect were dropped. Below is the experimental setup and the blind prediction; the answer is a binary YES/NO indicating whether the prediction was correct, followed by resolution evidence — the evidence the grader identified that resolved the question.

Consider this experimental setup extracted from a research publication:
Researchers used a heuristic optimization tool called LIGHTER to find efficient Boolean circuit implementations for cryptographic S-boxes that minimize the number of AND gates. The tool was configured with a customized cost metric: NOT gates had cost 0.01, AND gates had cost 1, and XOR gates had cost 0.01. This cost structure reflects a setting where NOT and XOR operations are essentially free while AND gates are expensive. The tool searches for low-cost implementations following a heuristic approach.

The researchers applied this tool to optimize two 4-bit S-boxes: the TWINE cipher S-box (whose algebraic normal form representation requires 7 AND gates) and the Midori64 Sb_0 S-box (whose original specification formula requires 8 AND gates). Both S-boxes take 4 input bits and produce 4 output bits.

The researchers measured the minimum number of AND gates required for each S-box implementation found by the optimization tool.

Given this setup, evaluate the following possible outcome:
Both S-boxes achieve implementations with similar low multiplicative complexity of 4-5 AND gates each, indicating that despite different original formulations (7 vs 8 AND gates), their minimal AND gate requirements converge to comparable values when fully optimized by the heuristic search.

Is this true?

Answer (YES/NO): NO